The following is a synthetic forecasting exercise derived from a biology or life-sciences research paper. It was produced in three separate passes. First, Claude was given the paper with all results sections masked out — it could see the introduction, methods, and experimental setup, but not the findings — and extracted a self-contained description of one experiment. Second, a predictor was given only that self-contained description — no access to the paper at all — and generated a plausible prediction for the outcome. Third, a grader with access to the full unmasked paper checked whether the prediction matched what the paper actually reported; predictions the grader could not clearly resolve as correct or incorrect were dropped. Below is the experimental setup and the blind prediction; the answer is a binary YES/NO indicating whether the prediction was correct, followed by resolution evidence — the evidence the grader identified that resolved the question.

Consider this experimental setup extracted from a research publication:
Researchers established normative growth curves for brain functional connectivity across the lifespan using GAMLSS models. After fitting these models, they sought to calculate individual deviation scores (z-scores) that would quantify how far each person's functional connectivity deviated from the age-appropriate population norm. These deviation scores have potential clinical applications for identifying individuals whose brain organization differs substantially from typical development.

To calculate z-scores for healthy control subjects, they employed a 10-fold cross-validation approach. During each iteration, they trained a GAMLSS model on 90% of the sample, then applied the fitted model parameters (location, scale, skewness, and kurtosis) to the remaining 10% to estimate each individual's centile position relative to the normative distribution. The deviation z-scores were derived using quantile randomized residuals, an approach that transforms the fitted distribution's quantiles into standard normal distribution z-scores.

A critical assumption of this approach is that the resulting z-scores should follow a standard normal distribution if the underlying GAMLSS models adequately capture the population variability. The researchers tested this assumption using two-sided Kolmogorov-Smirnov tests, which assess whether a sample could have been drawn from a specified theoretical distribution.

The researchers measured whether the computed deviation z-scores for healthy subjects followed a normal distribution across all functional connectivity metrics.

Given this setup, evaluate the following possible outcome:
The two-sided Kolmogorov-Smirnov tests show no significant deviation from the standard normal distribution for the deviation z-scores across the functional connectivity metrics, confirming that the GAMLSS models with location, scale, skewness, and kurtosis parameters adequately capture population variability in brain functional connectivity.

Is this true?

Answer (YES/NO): YES